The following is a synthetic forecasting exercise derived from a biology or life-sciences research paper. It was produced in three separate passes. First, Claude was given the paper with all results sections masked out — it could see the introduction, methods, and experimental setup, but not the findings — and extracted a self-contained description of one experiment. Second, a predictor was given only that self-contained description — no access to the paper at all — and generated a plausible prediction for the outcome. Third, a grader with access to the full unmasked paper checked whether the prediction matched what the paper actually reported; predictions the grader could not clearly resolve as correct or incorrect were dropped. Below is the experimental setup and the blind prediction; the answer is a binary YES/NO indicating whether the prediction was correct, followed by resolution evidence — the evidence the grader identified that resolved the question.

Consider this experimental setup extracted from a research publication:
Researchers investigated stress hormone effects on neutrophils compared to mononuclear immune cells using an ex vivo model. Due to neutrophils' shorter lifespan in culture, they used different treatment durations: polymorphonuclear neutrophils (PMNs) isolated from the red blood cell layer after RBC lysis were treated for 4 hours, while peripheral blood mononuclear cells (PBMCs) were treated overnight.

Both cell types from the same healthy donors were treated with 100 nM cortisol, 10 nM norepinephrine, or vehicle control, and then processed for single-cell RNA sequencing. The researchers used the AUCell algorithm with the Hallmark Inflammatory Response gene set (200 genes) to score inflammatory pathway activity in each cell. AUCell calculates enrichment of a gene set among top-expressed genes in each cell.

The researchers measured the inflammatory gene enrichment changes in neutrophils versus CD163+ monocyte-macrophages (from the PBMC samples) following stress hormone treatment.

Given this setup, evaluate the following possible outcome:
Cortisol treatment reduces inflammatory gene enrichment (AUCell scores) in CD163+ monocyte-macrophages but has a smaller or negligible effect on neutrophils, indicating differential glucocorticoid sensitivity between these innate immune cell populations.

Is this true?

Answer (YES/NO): NO